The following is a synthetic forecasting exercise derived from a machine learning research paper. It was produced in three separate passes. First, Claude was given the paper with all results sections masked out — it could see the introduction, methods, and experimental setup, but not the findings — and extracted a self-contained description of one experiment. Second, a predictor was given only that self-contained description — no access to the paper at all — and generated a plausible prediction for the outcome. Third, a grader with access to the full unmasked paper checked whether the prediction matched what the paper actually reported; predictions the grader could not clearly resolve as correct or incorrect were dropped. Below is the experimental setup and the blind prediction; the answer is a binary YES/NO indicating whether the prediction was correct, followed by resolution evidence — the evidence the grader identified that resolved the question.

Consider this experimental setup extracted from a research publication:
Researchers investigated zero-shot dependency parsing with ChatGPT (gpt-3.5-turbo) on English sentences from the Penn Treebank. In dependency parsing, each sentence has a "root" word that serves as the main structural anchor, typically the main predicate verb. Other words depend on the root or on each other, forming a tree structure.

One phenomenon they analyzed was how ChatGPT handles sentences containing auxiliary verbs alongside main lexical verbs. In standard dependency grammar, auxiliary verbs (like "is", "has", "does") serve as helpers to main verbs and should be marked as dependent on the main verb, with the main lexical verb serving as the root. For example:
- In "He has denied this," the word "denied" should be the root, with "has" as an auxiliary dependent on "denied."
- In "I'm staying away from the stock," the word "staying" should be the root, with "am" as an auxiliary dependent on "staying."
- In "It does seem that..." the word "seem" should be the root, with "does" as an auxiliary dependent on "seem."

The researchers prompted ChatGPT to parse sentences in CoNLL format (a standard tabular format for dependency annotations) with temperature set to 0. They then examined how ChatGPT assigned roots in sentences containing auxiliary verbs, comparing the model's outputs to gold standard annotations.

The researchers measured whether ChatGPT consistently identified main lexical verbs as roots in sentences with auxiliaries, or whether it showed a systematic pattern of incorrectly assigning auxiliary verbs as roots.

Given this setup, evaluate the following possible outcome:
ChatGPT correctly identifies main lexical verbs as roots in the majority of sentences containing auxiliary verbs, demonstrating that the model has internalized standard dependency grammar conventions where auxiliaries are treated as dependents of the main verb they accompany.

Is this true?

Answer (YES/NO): NO